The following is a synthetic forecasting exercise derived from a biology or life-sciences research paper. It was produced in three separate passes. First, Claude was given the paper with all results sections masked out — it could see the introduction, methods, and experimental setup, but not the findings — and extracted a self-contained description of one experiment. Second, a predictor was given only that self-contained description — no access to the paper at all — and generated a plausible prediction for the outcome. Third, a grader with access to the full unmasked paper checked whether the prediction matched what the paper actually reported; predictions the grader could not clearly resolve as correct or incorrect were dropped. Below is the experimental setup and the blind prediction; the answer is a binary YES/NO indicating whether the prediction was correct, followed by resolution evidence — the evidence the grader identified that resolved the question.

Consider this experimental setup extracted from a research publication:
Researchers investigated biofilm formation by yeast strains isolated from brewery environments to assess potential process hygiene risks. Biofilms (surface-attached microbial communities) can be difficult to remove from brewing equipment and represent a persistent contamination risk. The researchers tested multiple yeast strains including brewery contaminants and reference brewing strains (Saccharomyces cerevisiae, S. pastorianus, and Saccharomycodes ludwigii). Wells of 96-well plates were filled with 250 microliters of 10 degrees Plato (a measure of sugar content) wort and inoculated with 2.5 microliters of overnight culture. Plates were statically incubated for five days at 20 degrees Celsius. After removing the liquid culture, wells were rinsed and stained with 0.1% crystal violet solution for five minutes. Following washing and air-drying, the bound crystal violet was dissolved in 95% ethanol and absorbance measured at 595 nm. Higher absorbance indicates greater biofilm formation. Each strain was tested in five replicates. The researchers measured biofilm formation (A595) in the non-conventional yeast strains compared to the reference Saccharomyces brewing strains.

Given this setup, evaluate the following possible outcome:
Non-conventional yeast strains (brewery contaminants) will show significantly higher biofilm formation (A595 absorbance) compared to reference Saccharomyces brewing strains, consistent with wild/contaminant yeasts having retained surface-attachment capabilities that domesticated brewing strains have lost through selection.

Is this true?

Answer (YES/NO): NO